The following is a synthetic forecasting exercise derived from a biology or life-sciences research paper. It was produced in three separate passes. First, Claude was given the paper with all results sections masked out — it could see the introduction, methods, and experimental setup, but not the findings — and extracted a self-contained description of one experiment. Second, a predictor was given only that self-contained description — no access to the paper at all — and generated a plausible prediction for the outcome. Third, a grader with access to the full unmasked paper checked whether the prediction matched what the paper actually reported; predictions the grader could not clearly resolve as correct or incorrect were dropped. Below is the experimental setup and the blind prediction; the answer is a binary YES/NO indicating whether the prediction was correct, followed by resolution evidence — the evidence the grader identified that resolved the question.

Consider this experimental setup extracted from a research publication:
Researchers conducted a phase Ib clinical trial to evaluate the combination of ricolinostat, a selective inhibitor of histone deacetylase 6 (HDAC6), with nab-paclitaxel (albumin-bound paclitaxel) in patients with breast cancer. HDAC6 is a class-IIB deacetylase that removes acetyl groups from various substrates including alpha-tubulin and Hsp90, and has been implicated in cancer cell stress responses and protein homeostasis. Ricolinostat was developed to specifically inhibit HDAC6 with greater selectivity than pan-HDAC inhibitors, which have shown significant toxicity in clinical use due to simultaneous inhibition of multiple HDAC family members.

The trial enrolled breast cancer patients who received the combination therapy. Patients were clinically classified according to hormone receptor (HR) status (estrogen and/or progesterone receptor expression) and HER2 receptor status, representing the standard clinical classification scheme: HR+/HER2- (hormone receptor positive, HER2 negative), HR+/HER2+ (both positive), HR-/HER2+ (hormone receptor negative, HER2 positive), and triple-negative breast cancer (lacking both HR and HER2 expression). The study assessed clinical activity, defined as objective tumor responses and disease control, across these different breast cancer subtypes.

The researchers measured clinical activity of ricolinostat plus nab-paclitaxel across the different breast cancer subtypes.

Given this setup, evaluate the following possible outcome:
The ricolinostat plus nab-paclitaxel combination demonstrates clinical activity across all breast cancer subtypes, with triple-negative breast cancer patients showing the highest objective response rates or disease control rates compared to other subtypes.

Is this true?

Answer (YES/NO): NO